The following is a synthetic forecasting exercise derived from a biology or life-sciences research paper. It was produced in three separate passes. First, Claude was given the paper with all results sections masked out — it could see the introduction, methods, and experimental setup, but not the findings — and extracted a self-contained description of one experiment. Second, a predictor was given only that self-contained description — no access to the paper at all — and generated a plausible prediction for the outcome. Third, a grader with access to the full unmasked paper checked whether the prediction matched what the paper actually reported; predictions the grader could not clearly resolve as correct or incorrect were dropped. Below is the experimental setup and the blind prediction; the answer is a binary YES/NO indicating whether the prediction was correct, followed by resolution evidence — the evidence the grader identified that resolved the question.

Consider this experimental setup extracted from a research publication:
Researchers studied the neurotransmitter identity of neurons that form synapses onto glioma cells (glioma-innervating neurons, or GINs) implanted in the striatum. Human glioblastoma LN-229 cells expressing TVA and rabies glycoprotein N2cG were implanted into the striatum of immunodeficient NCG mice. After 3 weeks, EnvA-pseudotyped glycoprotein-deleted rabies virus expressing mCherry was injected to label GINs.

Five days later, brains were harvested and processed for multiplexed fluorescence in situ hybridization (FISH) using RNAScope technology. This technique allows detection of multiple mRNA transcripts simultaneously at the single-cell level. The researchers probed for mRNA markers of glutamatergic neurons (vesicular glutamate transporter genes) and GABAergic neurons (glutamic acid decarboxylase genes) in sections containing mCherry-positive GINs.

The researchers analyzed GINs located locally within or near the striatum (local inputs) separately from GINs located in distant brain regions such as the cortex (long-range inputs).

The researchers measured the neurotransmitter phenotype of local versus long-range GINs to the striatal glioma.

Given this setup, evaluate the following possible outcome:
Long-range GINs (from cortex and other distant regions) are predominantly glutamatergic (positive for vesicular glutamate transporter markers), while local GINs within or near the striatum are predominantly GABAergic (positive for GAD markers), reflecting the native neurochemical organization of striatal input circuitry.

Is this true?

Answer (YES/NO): YES